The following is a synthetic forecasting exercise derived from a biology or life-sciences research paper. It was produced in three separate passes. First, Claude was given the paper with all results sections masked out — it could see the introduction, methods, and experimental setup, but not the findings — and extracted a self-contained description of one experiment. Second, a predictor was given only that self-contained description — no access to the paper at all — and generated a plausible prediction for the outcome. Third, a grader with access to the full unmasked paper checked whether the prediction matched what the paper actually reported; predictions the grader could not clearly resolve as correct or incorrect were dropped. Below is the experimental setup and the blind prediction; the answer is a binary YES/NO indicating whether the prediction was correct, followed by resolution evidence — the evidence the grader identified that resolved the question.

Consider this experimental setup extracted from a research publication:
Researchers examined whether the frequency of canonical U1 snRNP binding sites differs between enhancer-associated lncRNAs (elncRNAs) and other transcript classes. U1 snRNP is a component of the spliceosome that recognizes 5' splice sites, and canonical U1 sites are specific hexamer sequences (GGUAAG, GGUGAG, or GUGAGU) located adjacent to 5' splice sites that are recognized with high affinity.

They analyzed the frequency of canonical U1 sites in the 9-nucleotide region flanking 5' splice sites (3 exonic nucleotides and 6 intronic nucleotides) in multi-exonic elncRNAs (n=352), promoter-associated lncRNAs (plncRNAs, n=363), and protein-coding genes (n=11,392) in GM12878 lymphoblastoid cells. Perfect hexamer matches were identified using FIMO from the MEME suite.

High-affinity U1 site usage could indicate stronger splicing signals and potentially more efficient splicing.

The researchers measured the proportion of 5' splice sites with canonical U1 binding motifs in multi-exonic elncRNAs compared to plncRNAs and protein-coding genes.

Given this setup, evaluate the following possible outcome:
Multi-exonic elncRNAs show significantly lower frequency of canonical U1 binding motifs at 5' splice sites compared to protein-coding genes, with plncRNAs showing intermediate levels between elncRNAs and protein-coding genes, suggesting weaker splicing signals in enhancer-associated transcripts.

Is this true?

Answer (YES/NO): NO